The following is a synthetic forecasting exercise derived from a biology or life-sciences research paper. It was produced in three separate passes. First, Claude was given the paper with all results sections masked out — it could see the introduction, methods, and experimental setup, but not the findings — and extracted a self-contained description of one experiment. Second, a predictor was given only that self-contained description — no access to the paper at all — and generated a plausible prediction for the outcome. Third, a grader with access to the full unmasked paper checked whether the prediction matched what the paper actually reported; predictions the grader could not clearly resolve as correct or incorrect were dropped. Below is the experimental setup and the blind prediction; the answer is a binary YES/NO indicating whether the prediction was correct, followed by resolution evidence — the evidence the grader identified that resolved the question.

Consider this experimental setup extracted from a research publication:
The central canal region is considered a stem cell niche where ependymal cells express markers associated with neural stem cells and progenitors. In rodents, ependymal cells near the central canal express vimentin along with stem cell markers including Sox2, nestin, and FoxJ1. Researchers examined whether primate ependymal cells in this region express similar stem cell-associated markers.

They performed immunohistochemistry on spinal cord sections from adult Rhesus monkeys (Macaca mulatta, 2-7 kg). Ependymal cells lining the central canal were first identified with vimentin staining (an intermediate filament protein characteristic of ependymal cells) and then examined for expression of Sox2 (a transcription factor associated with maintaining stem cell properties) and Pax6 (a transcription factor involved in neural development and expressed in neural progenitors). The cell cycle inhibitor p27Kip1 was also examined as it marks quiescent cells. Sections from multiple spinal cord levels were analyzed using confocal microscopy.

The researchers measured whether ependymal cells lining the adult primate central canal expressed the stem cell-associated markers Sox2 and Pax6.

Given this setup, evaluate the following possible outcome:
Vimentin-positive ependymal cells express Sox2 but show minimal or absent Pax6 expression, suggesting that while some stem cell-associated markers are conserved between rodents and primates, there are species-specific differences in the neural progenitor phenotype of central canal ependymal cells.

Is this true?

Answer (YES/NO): NO